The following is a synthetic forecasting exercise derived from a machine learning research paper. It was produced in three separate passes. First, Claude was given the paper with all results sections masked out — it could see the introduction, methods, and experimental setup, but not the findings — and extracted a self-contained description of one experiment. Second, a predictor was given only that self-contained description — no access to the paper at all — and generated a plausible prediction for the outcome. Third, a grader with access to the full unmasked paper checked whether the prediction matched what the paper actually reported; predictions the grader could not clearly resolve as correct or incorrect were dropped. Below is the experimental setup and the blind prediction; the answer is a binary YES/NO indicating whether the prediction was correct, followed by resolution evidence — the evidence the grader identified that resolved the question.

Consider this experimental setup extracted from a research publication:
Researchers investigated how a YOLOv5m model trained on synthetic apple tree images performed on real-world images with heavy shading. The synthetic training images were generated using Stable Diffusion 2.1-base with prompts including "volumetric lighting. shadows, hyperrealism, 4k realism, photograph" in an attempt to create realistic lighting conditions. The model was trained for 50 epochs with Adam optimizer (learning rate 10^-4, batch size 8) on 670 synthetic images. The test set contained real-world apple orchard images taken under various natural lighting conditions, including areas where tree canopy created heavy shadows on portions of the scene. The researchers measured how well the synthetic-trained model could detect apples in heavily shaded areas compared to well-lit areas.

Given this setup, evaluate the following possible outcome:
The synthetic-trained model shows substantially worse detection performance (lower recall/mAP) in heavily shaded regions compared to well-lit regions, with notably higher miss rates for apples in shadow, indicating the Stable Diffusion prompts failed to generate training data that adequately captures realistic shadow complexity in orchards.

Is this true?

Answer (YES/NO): YES